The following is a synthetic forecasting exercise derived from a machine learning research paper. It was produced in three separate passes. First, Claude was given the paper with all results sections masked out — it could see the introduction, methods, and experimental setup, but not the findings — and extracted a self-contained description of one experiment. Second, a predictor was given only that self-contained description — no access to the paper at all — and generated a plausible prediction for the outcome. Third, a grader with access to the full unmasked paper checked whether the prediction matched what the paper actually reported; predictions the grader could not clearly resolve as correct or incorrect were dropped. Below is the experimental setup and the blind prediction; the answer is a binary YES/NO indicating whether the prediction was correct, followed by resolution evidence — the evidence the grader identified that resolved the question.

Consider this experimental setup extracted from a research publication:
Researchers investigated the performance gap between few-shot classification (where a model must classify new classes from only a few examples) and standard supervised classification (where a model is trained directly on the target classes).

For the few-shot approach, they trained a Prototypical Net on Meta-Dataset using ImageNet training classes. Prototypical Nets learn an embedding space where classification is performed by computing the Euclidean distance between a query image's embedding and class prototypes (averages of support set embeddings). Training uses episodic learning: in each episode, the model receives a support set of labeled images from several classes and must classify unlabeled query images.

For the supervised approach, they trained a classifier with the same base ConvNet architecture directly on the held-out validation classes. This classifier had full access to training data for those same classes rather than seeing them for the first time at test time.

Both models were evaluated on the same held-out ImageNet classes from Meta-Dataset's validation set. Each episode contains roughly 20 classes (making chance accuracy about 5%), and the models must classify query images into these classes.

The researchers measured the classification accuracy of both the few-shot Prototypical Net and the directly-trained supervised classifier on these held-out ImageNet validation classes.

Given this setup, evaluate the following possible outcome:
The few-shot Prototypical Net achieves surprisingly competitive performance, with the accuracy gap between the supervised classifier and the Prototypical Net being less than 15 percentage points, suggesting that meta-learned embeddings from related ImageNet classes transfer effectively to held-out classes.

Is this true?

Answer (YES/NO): NO